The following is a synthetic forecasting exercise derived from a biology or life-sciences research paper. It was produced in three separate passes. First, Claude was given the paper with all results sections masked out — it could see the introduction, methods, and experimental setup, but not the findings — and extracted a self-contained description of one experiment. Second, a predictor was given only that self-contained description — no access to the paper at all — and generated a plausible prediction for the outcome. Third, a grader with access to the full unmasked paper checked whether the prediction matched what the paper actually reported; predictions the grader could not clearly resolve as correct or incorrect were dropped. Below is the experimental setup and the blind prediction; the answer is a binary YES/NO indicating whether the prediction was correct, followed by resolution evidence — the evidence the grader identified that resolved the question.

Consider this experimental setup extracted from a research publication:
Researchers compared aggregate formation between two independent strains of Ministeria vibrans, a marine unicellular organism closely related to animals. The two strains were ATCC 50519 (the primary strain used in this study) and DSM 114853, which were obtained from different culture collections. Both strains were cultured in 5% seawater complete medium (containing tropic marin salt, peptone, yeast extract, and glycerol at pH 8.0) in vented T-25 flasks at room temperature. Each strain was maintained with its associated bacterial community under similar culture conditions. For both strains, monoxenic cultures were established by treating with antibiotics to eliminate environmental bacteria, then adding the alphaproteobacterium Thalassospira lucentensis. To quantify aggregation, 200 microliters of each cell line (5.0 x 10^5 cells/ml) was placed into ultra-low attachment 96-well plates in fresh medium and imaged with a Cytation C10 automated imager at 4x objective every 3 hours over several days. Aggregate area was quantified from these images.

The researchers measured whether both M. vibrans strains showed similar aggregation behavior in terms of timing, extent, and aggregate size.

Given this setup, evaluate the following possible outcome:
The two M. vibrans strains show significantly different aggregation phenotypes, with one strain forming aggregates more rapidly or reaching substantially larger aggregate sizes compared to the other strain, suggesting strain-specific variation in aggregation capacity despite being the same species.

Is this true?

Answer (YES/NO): NO